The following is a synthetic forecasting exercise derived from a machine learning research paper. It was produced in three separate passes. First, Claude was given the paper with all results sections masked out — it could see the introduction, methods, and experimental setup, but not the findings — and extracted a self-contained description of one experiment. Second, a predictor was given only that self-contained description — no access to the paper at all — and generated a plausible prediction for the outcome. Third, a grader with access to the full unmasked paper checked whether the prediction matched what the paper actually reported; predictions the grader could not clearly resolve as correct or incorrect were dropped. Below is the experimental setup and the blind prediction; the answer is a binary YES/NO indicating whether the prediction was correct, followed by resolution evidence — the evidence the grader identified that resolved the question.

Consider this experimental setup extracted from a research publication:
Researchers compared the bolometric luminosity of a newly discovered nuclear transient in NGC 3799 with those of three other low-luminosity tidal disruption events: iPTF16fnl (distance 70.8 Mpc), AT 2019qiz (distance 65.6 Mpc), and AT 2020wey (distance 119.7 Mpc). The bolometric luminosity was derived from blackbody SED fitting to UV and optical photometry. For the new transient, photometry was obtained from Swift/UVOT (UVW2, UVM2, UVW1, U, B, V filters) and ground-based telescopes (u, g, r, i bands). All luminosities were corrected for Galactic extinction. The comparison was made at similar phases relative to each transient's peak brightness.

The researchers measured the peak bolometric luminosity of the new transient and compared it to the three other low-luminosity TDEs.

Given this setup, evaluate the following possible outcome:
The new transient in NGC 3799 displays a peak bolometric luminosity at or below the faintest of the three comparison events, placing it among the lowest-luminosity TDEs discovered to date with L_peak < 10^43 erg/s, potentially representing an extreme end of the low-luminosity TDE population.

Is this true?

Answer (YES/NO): YES